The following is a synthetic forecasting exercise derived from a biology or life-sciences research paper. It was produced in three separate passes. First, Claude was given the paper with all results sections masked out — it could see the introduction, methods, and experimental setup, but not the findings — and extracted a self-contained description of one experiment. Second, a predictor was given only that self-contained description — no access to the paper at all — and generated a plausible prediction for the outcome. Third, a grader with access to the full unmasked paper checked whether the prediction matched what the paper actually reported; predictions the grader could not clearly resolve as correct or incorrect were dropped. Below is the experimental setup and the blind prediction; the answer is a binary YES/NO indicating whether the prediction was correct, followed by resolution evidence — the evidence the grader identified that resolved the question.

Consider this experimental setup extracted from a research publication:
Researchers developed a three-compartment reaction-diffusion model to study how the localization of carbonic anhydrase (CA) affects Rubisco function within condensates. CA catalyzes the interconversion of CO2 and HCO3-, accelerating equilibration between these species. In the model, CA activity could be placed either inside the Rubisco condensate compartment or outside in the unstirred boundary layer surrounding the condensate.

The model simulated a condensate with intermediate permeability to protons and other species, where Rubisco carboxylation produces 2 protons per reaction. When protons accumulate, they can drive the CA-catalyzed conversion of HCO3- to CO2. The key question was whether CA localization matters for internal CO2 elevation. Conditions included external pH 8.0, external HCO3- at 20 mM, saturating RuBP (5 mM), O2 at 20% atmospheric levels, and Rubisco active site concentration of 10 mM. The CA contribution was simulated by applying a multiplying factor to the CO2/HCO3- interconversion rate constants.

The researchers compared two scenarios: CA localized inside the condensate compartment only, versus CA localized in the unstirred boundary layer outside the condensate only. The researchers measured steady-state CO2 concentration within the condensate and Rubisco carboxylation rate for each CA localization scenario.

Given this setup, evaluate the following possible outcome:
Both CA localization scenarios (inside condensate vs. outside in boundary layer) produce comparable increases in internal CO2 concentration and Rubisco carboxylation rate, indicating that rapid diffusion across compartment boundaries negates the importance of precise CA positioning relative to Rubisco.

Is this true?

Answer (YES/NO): NO